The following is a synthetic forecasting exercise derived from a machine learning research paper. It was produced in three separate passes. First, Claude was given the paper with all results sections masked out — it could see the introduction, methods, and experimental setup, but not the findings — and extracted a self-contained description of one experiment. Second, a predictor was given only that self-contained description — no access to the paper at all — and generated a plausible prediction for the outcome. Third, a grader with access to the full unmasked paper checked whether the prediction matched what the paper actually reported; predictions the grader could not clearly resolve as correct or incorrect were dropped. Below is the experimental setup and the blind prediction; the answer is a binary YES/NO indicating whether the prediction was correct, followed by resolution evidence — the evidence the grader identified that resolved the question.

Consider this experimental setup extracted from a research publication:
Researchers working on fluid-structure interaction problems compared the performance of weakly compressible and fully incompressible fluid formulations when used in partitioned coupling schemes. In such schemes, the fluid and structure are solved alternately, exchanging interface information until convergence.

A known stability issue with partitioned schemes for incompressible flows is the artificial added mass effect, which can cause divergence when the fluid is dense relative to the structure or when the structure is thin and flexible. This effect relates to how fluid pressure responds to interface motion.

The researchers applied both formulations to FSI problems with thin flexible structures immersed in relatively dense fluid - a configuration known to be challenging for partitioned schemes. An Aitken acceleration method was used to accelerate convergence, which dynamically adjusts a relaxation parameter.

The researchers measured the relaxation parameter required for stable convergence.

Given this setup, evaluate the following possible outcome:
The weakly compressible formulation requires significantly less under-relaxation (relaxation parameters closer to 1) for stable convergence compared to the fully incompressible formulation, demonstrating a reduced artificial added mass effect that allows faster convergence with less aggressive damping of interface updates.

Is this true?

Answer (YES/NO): YES